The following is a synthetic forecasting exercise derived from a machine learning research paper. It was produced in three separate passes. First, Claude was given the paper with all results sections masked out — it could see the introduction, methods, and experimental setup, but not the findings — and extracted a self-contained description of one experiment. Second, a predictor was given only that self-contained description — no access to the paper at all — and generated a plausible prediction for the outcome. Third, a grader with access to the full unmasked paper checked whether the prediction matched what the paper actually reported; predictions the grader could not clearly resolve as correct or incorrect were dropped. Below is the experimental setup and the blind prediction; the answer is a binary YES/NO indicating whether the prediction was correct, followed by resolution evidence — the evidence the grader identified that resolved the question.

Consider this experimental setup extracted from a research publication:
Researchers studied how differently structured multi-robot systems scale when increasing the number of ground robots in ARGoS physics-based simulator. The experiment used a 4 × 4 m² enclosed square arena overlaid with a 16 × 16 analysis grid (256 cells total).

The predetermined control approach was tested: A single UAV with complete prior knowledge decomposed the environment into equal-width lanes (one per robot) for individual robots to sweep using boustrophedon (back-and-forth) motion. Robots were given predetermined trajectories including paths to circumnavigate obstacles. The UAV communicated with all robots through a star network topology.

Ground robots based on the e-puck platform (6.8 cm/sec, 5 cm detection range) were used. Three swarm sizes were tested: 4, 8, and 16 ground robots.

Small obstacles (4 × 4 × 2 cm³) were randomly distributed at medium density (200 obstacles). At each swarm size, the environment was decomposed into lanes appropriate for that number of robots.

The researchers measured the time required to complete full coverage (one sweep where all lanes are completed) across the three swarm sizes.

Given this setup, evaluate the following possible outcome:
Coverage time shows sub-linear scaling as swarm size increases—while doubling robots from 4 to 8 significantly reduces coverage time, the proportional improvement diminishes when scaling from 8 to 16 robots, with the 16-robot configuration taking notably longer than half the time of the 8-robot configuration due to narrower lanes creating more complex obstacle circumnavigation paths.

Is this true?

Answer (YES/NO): NO